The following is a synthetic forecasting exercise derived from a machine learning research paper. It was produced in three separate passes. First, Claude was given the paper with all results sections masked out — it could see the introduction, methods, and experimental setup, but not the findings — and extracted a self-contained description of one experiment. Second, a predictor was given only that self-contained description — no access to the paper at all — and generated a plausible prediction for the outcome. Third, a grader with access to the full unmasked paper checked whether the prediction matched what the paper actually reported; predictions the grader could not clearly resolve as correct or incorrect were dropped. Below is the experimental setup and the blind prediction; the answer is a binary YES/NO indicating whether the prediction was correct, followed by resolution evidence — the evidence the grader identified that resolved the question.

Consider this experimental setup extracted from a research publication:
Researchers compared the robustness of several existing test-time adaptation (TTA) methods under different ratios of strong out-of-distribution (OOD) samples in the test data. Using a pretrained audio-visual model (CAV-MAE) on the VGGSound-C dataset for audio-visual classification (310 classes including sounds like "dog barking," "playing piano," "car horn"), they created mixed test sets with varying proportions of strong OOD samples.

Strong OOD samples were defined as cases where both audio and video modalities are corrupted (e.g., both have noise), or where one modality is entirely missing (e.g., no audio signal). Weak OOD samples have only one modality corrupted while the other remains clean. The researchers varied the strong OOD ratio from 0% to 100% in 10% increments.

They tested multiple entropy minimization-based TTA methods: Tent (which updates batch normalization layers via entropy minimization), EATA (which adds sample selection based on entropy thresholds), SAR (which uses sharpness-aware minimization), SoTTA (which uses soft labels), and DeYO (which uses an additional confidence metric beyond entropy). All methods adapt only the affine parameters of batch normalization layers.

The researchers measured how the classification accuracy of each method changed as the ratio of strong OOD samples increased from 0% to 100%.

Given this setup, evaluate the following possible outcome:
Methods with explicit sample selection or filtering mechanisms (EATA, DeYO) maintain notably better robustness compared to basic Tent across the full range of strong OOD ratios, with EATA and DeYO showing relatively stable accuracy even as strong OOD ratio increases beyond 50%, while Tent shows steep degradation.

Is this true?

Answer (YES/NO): NO